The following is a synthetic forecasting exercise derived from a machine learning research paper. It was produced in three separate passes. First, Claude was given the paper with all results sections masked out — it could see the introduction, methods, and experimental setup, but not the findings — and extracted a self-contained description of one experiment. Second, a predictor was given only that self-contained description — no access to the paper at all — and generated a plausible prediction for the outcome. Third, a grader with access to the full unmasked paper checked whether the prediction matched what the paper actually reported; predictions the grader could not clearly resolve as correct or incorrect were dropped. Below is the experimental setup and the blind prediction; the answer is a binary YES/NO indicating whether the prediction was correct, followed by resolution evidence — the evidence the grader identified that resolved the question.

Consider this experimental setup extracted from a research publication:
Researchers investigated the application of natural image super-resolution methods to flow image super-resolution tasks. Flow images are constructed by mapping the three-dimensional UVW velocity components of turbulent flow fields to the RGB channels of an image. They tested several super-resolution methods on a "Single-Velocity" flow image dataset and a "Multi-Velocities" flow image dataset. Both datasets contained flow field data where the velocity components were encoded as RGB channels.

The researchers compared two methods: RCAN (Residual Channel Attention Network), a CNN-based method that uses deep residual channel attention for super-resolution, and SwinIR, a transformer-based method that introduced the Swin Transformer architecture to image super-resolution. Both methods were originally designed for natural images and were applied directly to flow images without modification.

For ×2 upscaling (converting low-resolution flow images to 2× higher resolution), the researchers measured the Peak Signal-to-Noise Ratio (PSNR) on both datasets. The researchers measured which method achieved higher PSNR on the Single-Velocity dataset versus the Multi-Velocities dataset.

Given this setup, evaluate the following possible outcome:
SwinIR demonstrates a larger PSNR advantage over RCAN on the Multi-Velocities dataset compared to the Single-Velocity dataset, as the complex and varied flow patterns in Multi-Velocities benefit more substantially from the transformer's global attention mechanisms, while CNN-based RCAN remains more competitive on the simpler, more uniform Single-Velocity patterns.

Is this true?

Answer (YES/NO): NO